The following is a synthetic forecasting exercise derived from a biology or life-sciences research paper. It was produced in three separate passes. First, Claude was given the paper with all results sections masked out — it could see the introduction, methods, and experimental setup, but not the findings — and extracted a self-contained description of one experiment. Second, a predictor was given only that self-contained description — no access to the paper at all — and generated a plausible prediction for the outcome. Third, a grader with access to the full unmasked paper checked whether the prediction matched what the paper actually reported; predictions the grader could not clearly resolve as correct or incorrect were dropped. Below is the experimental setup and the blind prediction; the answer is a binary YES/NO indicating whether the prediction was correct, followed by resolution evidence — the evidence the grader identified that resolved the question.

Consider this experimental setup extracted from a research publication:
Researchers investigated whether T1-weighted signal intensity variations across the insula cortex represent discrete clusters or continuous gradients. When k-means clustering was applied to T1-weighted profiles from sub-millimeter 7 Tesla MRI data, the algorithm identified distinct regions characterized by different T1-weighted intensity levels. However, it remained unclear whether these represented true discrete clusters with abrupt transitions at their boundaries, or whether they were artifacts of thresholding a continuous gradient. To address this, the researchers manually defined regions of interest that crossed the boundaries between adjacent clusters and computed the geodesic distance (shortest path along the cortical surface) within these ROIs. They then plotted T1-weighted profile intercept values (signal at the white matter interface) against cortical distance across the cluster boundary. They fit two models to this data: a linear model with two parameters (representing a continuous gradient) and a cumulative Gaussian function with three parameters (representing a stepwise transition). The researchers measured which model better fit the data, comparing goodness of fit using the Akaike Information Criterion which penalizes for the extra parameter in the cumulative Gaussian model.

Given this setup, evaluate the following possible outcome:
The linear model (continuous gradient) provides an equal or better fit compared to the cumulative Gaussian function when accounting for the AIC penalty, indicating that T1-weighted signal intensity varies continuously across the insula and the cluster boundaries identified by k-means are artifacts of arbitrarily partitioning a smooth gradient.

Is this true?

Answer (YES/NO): NO